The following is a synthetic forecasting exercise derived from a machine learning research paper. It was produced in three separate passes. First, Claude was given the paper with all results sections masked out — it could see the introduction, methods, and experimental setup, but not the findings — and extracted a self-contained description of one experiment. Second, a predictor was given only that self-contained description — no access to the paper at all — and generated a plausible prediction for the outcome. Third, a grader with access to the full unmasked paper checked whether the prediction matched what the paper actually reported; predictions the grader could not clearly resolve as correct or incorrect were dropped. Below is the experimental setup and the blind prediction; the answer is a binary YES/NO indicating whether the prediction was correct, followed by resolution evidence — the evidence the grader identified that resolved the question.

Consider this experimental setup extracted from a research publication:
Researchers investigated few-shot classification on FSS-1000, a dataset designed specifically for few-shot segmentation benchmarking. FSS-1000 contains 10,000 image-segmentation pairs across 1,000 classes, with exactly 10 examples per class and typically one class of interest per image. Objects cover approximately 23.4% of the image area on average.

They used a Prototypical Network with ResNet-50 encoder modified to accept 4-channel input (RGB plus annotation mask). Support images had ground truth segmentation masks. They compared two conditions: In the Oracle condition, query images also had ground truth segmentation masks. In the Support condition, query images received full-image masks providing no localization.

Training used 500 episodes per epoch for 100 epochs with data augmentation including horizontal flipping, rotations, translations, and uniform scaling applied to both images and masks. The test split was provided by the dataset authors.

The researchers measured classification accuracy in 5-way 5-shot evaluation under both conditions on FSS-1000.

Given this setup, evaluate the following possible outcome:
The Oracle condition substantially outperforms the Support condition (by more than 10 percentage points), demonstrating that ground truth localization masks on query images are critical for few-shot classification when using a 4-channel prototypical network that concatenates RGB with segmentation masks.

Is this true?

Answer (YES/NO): NO